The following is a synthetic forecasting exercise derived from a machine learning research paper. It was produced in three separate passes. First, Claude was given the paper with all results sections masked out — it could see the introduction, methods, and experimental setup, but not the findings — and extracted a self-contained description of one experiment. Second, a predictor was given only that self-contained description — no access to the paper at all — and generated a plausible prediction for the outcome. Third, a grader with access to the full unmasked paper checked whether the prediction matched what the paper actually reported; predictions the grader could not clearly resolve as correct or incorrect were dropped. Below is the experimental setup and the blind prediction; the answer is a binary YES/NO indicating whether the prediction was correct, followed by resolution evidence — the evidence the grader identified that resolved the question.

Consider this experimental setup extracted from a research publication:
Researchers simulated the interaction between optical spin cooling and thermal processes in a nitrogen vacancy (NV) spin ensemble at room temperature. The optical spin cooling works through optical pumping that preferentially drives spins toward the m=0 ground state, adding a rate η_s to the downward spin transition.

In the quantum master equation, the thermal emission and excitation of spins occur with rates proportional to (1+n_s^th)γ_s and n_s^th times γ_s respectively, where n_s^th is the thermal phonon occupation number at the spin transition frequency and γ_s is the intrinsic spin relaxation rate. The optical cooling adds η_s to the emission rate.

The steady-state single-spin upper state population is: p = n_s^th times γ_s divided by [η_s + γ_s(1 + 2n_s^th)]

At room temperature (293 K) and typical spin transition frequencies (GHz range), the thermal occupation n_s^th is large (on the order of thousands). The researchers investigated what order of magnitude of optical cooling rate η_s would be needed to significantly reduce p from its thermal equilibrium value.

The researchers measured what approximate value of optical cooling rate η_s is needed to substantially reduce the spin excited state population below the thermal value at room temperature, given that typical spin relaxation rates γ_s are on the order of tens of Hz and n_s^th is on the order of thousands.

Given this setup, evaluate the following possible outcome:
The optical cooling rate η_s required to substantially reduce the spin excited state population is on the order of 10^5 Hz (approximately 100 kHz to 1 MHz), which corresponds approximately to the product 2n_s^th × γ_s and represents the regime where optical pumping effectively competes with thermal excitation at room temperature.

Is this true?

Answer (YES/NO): NO